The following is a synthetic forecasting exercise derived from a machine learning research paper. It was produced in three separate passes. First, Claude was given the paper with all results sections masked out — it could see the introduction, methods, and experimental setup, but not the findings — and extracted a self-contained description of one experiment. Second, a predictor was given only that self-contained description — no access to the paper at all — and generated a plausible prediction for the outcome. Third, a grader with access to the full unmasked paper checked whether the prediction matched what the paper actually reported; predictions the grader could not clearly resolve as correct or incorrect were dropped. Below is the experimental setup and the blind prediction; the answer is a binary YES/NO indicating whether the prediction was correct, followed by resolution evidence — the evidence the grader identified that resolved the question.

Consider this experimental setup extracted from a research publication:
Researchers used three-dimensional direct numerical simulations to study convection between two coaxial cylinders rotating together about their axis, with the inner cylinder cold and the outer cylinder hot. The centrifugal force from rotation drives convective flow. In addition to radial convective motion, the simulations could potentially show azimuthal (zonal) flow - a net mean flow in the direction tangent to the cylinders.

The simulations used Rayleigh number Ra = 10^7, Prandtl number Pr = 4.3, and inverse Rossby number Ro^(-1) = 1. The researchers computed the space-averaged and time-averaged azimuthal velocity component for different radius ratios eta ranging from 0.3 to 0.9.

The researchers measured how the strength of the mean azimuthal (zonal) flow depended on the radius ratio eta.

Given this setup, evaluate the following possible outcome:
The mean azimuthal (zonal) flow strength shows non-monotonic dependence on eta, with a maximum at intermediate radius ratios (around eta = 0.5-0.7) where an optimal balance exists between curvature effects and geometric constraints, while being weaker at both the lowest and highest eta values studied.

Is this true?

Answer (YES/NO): NO